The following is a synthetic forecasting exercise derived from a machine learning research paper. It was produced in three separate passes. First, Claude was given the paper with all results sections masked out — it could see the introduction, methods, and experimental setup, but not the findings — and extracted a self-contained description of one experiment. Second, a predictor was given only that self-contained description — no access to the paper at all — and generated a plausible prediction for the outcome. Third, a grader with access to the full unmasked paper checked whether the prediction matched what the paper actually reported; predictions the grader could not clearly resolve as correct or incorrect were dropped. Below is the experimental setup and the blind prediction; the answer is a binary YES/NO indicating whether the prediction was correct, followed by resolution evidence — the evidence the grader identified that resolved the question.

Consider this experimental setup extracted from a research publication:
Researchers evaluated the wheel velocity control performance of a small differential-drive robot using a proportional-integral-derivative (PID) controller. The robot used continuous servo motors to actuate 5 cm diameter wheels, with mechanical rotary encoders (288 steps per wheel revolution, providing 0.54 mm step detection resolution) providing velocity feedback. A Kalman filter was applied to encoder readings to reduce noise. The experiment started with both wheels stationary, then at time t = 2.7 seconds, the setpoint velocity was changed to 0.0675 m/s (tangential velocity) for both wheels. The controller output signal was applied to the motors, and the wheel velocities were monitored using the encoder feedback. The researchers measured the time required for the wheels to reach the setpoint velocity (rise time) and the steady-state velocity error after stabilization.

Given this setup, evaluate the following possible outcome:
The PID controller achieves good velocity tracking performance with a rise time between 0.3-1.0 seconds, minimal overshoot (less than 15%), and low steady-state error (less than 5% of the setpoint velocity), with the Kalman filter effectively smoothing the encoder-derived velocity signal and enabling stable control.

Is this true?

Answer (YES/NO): NO